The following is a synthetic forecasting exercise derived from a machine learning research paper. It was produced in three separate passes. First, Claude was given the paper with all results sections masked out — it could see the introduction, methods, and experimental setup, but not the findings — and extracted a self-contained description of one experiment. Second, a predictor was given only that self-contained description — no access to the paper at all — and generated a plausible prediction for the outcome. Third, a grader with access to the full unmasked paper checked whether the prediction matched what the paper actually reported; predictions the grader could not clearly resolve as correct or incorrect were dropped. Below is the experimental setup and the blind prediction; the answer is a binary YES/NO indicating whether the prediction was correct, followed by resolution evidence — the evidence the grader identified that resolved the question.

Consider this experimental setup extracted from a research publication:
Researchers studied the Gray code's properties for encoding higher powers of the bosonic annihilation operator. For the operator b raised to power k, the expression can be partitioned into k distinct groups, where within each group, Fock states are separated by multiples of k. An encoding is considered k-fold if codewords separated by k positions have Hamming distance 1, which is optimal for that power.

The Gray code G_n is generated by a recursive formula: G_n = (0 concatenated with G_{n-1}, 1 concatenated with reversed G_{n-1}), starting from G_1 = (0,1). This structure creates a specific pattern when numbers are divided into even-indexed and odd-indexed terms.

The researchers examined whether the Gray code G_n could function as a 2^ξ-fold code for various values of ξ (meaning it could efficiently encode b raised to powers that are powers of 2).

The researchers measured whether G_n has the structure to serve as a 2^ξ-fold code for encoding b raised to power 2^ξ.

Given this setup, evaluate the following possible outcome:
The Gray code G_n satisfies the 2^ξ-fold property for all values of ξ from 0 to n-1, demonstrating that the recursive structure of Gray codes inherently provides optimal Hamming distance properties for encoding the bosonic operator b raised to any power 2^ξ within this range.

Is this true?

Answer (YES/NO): YES